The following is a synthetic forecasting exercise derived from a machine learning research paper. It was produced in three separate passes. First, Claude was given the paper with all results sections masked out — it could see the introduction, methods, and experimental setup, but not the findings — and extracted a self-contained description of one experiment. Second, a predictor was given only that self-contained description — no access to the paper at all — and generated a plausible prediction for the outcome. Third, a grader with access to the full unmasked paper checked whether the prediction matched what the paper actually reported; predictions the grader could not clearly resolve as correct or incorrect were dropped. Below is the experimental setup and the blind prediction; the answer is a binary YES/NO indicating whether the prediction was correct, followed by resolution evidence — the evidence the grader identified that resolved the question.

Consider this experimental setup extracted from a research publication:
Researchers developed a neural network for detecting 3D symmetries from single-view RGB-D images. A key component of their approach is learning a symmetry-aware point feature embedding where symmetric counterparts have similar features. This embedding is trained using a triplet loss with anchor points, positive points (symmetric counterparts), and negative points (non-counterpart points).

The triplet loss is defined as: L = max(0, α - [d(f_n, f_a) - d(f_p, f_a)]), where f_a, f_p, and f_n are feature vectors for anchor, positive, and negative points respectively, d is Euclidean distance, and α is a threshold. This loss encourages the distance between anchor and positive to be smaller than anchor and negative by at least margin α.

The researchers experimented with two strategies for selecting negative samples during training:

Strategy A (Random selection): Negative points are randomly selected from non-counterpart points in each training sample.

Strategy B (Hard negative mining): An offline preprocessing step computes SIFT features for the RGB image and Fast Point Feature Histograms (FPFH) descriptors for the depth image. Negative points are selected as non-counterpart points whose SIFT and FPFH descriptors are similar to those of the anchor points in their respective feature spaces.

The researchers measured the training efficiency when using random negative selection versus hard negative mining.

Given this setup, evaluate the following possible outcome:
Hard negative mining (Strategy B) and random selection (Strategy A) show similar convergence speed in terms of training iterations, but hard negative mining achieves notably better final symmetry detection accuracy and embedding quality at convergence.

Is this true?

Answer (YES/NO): NO